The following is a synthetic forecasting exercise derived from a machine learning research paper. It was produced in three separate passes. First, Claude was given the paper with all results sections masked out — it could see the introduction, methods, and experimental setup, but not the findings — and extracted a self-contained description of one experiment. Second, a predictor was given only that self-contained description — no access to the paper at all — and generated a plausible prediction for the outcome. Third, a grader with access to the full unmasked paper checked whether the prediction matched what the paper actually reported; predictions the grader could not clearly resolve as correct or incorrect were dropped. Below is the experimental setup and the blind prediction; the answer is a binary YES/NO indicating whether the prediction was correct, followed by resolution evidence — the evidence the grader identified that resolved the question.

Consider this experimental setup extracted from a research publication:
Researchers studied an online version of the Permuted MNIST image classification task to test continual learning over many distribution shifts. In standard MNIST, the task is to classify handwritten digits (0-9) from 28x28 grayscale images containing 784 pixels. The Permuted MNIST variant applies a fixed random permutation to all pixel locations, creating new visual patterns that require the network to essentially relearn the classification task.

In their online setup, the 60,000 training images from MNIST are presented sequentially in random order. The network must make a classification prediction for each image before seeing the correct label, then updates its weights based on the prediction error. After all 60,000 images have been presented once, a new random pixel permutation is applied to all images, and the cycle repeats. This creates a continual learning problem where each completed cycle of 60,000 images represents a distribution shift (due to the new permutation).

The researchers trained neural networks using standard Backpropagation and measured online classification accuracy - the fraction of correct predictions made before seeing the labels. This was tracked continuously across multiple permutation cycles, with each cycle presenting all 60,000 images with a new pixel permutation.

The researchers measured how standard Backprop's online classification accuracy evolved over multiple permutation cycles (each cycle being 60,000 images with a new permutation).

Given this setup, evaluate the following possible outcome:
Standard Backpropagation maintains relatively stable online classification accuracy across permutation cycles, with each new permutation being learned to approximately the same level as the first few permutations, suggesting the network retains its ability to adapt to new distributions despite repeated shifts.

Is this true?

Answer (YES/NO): NO